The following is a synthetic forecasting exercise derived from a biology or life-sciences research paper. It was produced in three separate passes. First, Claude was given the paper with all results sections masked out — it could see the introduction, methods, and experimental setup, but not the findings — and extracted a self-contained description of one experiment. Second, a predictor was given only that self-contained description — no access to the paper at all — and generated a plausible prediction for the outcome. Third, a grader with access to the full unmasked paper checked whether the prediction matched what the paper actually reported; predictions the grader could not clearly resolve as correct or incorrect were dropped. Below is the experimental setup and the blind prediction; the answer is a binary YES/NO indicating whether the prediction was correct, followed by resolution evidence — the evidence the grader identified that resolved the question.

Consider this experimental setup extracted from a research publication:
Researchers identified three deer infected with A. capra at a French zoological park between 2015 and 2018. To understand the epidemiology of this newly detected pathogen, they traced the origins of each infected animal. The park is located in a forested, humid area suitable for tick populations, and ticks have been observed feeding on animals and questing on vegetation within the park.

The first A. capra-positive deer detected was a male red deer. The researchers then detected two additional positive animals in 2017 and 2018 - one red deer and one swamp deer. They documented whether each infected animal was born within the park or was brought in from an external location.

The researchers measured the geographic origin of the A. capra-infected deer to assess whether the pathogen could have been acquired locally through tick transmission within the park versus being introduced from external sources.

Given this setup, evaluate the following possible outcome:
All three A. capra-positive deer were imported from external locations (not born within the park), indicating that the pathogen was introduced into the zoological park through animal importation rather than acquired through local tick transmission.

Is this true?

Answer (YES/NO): NO